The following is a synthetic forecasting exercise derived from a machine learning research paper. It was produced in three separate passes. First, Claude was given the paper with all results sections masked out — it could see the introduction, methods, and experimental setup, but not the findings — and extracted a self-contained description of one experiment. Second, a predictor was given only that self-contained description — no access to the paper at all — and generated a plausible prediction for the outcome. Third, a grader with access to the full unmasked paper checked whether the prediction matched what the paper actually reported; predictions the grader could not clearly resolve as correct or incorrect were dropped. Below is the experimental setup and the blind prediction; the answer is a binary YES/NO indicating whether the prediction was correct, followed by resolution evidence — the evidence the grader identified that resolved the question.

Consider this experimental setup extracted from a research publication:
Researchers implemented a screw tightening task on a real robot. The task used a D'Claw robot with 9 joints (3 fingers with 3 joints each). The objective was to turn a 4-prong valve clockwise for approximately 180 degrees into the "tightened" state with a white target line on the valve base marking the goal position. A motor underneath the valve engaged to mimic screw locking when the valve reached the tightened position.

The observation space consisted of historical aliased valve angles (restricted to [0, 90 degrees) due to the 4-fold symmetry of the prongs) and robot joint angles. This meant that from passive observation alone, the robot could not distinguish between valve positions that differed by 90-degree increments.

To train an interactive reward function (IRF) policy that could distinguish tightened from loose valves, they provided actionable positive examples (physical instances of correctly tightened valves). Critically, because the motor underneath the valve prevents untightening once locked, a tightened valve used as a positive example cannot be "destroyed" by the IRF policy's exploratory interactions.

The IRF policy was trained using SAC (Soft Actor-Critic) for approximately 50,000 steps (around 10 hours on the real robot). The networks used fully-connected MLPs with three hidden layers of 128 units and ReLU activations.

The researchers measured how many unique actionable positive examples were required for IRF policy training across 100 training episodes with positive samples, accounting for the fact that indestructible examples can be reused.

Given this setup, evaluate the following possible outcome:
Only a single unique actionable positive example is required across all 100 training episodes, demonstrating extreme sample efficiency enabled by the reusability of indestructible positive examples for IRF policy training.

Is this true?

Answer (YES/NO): YES